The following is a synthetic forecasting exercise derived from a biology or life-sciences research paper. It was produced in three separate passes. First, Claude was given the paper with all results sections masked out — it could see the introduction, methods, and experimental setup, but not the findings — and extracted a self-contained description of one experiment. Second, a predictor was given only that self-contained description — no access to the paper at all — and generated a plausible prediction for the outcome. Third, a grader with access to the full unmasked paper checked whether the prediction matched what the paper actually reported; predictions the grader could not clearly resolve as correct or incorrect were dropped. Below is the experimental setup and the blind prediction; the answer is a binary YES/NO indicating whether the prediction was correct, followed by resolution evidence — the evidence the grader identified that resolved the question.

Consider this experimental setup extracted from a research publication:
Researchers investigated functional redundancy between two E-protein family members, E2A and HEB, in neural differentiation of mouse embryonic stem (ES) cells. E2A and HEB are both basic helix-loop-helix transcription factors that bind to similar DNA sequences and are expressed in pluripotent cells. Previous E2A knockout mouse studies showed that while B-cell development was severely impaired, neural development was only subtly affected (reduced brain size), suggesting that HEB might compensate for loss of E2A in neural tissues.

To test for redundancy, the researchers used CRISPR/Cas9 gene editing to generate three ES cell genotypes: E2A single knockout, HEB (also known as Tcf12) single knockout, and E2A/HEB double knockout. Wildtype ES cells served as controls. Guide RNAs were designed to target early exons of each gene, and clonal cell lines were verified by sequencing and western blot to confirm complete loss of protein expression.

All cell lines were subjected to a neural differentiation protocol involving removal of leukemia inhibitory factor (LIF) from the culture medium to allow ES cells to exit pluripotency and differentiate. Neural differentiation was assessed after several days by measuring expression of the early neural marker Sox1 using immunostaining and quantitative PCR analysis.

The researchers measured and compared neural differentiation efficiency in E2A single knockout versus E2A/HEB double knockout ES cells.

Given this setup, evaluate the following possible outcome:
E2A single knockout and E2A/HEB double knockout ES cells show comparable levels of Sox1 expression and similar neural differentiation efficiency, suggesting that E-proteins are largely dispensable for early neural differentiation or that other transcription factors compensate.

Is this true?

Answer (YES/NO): NO